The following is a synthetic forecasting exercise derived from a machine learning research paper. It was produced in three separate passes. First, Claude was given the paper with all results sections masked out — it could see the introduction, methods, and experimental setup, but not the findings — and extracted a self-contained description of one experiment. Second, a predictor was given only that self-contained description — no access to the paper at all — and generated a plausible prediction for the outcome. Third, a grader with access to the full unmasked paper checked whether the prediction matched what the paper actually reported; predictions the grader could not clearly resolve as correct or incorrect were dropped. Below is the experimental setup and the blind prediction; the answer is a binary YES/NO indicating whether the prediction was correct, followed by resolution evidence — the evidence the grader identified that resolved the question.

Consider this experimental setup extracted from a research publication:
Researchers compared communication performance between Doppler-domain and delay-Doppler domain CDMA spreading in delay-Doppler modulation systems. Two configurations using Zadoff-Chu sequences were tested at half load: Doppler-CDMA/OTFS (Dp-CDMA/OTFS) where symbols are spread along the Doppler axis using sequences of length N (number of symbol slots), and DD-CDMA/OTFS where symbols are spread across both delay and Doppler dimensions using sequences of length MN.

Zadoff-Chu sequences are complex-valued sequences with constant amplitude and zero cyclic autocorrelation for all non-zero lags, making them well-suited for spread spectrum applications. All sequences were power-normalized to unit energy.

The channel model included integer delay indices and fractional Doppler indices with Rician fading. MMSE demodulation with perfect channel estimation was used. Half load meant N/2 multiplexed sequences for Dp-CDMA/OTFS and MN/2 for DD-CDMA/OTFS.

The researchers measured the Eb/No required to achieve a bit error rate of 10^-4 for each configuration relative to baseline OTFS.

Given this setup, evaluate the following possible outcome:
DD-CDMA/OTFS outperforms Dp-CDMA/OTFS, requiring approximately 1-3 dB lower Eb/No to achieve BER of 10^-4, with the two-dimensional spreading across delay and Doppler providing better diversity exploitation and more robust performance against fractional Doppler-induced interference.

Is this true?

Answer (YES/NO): NO